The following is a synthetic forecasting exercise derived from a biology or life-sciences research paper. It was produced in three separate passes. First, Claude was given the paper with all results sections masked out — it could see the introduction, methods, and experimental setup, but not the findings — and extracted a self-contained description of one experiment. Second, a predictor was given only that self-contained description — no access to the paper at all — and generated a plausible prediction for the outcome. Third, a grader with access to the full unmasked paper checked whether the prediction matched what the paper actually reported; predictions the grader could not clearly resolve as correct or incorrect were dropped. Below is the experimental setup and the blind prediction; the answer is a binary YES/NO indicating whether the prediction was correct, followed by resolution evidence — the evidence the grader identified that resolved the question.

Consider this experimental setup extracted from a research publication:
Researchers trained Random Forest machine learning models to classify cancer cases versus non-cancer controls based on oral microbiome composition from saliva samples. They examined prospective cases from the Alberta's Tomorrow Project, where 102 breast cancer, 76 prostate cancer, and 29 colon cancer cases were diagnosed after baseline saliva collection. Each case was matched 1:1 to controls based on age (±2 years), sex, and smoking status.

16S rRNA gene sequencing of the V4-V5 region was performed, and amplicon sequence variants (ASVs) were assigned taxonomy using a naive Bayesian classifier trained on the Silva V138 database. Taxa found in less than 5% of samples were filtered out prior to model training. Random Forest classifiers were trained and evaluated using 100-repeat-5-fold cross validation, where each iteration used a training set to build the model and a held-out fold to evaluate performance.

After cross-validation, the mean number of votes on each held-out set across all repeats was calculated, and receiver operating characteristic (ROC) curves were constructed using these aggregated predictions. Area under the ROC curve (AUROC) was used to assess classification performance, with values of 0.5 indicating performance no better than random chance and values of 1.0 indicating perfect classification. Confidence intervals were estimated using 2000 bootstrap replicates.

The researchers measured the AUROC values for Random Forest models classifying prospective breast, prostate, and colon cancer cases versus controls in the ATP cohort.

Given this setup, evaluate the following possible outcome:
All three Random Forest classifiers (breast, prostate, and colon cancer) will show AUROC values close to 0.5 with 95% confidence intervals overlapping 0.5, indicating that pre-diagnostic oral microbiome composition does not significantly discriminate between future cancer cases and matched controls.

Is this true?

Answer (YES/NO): NO